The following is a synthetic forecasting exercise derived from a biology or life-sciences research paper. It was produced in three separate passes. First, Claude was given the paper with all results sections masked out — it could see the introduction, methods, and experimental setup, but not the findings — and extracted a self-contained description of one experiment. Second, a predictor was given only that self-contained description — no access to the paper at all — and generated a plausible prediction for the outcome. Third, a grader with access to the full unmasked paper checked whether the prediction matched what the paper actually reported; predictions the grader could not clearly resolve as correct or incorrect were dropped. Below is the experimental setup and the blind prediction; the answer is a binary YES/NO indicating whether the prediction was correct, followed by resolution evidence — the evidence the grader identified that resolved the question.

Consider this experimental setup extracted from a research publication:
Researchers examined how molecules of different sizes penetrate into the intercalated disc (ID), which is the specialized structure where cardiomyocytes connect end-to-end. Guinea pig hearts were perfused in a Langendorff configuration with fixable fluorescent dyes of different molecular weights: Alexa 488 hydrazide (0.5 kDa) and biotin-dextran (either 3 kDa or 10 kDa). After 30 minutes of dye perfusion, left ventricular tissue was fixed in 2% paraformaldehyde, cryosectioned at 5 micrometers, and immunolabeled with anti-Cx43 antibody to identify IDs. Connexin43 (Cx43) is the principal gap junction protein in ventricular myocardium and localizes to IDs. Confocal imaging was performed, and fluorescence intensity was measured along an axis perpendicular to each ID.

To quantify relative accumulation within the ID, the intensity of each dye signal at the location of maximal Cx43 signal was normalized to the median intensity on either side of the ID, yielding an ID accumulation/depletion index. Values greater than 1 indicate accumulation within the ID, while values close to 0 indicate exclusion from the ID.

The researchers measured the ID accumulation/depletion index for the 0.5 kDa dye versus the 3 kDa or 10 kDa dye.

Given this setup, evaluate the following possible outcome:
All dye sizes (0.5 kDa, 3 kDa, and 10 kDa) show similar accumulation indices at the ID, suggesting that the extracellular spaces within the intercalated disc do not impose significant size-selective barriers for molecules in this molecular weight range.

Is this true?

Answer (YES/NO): NO